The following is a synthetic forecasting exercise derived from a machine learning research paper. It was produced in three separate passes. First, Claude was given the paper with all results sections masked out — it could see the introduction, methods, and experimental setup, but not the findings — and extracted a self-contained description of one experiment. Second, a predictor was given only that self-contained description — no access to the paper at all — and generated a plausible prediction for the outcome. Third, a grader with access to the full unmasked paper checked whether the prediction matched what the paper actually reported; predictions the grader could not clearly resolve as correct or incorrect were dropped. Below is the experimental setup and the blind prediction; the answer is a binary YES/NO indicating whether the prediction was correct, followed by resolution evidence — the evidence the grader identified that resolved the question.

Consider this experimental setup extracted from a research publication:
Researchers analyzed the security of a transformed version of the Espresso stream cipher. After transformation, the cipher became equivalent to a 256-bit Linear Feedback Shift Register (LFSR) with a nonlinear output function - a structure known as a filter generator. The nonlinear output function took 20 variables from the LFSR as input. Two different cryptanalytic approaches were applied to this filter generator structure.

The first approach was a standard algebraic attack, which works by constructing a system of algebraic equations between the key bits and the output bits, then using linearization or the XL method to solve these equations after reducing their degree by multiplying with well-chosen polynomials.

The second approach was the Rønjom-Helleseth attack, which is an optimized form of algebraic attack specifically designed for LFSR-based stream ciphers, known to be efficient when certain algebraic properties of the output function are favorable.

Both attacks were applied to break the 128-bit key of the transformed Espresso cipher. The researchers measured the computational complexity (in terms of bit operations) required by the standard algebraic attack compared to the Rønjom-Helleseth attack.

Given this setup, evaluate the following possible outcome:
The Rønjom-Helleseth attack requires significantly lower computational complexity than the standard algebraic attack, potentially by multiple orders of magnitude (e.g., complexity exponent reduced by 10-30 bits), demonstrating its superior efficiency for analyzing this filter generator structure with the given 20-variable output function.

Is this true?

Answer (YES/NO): NO